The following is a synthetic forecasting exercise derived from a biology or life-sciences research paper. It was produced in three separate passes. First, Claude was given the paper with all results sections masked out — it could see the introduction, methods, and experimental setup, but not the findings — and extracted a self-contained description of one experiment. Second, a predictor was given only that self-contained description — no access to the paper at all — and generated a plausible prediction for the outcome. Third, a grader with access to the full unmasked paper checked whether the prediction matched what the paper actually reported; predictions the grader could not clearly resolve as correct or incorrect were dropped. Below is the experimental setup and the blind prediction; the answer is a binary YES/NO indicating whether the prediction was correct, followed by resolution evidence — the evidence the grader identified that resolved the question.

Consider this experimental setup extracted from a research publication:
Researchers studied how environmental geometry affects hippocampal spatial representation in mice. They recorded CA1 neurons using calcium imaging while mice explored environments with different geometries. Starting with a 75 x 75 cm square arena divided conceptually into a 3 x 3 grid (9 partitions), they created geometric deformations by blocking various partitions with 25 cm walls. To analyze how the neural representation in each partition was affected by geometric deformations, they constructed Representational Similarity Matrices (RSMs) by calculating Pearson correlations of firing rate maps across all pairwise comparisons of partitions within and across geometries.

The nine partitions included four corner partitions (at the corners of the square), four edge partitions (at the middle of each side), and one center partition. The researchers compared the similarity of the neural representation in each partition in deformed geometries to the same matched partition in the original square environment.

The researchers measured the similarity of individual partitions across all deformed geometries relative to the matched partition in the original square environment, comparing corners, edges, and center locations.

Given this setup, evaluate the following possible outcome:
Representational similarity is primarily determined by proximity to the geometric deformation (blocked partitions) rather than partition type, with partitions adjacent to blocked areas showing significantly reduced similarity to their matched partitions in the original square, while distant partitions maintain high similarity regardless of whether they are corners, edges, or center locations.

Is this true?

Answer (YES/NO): NO